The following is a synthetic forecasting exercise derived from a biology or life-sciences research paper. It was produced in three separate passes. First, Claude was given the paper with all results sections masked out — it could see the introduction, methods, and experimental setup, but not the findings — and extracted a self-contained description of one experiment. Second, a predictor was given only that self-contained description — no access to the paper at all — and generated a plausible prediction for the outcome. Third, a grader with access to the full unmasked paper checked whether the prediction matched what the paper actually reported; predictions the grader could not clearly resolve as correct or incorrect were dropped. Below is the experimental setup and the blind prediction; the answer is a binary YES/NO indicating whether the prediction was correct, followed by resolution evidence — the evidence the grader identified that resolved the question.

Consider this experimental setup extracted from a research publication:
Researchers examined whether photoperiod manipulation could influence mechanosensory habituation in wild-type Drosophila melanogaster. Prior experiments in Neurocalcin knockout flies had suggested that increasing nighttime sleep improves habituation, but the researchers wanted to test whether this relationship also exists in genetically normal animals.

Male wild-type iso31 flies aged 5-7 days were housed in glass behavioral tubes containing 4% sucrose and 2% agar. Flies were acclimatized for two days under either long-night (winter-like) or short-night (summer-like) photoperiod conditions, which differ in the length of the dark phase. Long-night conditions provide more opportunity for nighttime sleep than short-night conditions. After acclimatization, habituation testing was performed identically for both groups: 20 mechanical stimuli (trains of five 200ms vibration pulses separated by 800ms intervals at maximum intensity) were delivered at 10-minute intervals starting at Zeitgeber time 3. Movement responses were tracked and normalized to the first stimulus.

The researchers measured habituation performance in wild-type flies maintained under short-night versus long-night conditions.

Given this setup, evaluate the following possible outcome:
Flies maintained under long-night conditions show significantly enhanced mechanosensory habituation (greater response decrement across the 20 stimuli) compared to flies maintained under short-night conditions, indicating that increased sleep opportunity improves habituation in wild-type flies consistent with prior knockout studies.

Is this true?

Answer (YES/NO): YES